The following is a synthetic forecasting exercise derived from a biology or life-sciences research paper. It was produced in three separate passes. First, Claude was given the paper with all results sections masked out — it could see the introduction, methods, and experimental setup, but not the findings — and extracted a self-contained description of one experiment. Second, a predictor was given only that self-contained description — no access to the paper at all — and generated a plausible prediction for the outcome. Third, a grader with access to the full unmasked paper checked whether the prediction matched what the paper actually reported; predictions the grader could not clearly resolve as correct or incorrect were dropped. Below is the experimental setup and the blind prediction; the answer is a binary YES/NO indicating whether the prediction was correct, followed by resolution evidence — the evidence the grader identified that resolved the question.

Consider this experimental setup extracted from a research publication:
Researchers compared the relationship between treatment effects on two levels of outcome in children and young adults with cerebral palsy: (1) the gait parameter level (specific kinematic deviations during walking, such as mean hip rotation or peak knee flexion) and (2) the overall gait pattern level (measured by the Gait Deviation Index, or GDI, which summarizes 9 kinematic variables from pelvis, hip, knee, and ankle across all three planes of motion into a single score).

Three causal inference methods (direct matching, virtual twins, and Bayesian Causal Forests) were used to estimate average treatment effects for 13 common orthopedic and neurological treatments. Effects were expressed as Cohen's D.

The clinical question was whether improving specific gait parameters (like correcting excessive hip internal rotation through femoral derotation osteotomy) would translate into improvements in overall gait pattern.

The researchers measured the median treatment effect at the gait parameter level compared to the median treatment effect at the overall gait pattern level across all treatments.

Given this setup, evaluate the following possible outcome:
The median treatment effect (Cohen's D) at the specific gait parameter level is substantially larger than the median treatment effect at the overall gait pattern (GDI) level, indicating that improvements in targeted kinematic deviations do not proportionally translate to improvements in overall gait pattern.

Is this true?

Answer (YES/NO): YES